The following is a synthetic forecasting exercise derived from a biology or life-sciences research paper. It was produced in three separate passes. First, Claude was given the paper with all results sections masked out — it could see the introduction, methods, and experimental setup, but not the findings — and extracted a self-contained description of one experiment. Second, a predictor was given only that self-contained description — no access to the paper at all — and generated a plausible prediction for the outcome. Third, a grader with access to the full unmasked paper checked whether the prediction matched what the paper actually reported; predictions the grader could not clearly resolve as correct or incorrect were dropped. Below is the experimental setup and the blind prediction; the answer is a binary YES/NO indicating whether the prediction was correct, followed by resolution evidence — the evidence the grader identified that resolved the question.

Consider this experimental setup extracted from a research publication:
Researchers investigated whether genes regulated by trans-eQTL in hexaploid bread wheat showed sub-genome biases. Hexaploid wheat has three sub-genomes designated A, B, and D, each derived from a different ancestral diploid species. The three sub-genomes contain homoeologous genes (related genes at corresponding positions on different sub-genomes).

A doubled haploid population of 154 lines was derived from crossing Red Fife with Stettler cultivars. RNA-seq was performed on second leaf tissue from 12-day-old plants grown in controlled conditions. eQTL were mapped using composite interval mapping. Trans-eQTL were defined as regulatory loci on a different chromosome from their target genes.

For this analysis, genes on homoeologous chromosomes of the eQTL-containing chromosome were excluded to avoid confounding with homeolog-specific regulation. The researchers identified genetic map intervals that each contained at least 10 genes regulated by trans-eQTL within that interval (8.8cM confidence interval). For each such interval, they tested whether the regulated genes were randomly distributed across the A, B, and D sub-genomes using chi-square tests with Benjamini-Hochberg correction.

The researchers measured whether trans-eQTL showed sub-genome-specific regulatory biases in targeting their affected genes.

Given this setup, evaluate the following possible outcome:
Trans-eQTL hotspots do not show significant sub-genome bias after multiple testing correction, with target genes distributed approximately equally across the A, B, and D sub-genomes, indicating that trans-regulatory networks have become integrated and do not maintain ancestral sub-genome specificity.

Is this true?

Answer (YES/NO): YES